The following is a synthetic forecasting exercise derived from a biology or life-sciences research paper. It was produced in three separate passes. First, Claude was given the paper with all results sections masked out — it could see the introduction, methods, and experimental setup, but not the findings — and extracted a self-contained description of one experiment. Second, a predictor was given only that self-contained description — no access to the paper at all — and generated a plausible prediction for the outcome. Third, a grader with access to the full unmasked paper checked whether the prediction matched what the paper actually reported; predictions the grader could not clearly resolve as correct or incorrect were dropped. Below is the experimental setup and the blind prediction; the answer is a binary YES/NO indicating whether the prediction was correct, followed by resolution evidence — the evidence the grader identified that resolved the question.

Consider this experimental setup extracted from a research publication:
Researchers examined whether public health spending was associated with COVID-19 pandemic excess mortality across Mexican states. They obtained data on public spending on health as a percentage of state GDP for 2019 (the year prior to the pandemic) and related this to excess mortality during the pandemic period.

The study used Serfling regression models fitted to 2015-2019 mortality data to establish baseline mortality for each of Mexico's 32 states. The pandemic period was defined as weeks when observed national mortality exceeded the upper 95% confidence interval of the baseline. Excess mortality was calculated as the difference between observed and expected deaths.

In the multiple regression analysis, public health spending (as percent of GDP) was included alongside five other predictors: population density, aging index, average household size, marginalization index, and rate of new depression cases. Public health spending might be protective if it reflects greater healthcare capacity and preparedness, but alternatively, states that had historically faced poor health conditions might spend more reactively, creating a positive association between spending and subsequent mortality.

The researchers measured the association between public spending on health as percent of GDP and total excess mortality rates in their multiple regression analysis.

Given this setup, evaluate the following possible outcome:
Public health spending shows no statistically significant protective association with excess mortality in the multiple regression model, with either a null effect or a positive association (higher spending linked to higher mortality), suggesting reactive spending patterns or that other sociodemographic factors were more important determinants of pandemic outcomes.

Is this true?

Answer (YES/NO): YES